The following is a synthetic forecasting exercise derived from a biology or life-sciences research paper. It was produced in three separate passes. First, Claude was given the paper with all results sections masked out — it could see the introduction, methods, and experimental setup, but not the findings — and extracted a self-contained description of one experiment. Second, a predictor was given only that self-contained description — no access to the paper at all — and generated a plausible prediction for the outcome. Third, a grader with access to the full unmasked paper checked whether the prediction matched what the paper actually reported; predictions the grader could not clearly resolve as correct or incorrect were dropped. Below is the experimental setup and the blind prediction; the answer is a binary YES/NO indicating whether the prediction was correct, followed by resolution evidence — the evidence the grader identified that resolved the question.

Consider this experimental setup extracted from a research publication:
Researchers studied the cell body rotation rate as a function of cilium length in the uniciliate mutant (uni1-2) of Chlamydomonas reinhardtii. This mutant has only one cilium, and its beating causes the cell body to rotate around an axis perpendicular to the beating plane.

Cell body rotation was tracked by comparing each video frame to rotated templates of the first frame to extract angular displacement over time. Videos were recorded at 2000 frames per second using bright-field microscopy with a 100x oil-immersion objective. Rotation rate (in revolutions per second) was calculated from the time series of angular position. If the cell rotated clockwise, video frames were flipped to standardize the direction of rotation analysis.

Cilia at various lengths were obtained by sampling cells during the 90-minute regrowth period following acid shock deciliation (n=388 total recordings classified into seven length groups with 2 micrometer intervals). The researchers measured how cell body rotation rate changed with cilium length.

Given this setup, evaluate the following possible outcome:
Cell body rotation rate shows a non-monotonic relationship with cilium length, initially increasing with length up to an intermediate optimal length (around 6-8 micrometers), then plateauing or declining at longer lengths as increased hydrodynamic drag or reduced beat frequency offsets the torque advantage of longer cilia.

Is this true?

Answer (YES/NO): NO